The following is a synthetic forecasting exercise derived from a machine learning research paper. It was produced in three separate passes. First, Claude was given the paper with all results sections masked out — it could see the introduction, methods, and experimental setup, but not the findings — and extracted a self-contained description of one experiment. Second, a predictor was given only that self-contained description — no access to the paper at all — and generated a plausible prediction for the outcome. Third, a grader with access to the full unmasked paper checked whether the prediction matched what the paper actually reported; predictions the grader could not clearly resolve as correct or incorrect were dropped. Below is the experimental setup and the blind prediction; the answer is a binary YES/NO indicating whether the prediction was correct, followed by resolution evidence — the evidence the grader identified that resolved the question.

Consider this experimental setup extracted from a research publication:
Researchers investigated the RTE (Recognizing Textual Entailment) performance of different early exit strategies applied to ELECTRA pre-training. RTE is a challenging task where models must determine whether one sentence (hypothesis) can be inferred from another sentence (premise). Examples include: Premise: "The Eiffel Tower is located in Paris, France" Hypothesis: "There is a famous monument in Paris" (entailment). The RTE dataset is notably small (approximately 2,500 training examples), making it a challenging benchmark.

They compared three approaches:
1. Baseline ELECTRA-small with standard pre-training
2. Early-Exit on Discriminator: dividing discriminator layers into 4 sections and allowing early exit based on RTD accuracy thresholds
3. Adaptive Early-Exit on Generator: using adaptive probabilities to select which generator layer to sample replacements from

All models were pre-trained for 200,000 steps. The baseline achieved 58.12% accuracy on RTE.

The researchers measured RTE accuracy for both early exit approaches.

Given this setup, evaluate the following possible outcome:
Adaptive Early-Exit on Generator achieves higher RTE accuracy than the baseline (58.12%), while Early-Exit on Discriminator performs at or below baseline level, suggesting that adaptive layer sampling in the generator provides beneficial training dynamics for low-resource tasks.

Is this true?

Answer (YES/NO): NO